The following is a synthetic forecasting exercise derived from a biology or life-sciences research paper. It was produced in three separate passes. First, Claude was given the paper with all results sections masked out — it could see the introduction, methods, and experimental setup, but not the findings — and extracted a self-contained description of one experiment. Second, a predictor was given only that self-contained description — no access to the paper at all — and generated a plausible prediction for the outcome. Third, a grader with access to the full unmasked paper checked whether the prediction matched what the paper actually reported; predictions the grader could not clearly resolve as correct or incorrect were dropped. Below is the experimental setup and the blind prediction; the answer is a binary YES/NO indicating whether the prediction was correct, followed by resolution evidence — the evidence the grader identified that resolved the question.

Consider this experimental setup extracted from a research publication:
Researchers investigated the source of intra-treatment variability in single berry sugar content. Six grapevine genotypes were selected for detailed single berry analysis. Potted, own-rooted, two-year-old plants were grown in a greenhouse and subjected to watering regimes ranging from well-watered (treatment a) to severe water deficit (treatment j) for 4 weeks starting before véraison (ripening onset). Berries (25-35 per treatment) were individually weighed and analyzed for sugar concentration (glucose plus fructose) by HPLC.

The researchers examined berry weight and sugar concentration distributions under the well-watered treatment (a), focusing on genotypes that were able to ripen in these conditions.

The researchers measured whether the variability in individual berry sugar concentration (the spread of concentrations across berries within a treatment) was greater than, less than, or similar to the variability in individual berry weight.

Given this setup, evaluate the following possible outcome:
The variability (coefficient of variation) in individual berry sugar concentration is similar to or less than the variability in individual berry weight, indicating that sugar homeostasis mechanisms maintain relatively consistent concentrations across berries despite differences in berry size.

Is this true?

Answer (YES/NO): NO